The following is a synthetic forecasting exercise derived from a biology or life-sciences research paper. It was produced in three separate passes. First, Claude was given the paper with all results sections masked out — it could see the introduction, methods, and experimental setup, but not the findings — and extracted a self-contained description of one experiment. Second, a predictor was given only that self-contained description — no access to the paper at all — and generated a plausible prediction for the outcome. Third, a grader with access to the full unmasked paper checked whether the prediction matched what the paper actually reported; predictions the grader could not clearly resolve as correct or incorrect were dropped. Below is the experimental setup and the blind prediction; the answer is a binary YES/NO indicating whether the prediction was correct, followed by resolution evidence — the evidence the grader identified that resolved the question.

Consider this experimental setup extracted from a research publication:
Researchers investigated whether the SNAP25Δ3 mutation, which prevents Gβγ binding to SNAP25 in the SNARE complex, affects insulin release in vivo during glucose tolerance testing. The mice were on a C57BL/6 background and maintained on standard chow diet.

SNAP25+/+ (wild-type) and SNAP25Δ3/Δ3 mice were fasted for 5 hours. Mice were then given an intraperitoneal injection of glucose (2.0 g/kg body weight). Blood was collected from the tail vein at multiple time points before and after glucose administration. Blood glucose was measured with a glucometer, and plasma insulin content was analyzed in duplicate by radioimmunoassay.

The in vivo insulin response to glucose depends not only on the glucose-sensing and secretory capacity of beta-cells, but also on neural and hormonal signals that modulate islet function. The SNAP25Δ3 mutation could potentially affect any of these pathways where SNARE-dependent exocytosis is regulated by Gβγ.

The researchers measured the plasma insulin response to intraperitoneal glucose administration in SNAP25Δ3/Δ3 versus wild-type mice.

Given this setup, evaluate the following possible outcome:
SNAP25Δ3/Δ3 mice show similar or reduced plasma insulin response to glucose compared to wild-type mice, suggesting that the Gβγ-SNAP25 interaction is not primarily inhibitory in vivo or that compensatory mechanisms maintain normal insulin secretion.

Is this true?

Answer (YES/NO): YES